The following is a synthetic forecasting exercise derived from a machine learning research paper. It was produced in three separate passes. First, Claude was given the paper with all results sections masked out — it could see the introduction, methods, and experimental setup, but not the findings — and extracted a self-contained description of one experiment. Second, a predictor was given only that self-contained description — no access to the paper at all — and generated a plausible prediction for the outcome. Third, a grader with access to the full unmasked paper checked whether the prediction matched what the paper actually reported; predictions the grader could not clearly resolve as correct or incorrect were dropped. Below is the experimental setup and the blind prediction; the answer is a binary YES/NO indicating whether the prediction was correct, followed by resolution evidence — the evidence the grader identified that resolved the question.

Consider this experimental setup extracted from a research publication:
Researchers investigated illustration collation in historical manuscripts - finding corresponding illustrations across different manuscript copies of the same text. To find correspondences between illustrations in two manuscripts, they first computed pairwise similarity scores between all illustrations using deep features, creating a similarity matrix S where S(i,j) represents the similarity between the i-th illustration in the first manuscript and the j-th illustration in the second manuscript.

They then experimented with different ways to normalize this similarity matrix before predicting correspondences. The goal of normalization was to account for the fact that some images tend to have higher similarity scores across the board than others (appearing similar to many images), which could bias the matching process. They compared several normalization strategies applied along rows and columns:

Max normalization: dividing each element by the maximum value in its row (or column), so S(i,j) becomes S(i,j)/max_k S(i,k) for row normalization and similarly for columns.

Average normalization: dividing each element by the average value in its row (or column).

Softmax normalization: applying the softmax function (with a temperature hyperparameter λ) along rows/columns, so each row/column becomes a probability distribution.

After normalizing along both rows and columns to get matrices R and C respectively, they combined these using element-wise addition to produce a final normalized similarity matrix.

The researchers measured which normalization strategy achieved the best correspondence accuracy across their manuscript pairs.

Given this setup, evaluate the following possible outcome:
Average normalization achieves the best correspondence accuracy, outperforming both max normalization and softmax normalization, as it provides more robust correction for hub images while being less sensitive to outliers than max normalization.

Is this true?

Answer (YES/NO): NO